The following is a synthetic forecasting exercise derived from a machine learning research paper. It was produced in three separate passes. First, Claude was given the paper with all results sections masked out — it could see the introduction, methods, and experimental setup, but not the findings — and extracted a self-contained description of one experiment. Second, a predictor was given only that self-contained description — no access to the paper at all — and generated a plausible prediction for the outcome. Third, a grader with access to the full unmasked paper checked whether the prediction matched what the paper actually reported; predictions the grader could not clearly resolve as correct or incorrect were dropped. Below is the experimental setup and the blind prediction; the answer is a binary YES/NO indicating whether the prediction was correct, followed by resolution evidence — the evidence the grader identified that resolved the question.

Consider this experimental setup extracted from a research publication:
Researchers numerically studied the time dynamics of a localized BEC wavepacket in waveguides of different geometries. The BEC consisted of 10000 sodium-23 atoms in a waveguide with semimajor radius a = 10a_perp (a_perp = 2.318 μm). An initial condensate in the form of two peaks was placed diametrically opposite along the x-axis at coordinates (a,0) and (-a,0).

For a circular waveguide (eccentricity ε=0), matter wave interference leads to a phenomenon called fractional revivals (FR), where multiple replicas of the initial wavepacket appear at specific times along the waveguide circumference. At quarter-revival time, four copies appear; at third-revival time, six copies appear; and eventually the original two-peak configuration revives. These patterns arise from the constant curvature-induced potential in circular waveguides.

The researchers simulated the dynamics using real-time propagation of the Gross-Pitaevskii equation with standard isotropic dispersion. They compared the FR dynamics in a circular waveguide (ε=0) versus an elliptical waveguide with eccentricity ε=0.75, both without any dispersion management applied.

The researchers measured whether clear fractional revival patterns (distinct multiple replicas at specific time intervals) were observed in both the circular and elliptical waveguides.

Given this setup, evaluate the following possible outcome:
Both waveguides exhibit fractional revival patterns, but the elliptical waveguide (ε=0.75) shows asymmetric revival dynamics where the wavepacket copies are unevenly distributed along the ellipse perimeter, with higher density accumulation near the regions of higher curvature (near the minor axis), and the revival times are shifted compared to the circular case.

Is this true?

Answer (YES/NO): NO